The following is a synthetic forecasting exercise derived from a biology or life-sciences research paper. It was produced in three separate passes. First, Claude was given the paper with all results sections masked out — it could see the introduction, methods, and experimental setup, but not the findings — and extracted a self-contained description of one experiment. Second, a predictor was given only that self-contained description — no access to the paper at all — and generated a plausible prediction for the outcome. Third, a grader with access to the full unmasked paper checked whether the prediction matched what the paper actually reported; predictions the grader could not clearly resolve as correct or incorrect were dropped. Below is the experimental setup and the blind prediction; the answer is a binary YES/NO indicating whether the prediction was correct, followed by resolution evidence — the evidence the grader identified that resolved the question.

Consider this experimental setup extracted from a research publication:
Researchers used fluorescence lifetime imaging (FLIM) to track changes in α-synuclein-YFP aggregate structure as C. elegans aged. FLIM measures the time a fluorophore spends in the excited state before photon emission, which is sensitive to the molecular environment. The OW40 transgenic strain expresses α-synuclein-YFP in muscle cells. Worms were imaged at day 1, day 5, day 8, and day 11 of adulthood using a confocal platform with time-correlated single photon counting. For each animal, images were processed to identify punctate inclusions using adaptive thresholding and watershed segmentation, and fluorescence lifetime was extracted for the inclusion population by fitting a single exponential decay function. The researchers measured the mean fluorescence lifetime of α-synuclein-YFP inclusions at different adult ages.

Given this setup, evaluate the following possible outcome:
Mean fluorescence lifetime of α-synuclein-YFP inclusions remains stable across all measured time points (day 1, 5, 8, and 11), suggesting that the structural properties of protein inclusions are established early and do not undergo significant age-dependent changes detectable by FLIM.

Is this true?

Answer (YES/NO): YES